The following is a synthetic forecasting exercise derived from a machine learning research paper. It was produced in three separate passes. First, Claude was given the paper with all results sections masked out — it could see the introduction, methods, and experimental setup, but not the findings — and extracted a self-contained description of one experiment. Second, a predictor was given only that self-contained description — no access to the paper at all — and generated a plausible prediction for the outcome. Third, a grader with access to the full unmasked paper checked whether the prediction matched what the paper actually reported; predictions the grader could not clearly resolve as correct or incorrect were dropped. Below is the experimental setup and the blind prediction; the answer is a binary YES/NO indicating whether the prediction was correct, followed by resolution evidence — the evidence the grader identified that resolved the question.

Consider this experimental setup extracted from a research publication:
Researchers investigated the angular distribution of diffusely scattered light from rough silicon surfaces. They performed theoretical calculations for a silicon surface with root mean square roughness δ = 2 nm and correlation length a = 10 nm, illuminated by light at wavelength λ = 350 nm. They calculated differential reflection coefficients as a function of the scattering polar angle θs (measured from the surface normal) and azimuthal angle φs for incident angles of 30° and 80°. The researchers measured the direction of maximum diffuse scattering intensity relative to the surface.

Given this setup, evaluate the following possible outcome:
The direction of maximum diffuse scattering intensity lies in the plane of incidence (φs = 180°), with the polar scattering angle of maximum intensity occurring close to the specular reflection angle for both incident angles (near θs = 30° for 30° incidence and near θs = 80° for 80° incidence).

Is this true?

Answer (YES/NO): NO